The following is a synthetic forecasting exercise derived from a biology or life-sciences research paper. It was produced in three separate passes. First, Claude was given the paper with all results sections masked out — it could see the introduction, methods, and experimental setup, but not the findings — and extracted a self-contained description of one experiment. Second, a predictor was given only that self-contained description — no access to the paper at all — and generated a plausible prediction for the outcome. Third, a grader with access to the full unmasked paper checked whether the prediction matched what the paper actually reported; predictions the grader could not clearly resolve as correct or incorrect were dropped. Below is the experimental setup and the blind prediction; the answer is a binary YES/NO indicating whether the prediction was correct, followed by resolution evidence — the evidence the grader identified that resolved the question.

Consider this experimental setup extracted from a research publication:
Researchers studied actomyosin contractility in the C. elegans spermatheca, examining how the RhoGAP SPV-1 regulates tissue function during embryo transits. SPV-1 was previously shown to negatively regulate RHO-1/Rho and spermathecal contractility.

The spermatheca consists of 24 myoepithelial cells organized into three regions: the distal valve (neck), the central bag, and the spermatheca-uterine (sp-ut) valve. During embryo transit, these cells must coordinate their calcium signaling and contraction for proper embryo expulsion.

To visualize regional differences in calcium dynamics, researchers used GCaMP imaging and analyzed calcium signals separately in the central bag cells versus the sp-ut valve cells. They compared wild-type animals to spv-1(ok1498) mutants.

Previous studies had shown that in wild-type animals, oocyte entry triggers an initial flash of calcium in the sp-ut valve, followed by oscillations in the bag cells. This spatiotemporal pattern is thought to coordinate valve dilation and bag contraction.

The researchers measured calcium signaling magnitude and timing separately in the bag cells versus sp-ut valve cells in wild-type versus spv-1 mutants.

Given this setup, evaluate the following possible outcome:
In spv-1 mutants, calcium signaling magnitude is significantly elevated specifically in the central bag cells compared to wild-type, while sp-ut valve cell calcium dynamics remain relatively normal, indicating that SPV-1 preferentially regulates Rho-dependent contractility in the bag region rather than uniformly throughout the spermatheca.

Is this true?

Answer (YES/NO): NO